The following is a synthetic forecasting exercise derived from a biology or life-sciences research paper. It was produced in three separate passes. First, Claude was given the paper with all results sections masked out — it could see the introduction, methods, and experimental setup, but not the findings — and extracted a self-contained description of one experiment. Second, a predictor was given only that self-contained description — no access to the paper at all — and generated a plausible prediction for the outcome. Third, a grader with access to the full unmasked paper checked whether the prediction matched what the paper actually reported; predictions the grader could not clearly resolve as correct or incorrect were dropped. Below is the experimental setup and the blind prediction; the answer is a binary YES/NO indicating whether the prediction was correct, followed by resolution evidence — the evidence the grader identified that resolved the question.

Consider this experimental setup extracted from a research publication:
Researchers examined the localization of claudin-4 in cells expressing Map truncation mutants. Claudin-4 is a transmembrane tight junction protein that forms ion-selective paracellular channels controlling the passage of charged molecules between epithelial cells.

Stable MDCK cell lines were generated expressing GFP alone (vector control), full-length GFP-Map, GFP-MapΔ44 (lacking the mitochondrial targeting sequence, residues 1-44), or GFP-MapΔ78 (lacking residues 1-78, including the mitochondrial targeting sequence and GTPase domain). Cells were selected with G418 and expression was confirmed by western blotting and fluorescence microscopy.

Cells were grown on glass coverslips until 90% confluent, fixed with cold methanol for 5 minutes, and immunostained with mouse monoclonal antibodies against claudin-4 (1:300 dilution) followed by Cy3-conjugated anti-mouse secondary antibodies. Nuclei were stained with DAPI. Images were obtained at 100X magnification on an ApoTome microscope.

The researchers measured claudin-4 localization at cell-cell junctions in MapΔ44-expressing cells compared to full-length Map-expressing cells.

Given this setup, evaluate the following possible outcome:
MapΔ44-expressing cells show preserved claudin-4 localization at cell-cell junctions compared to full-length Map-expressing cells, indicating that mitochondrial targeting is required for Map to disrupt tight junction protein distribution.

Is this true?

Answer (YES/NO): NO